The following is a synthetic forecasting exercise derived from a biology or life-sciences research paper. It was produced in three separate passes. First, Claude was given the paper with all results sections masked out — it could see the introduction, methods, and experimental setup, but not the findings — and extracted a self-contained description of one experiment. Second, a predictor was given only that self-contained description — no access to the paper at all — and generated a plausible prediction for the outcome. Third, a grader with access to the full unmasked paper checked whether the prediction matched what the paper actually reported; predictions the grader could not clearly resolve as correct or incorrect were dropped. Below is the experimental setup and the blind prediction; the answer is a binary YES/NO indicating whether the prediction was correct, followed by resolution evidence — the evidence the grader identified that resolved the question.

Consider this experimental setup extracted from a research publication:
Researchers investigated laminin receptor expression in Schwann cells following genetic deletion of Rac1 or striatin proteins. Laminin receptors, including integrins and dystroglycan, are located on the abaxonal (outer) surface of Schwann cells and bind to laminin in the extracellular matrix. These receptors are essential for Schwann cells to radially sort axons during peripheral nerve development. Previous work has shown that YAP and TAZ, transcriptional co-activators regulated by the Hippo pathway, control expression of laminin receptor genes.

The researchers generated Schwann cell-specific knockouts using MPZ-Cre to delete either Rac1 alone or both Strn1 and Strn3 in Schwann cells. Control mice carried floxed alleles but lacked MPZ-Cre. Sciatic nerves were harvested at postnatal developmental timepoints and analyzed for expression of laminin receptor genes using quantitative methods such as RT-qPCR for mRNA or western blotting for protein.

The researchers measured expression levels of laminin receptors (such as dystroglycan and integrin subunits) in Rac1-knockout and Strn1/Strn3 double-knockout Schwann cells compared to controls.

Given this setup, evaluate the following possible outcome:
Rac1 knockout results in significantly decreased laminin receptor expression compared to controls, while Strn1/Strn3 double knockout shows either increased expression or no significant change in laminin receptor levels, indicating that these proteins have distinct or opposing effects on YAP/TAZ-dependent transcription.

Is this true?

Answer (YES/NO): NO